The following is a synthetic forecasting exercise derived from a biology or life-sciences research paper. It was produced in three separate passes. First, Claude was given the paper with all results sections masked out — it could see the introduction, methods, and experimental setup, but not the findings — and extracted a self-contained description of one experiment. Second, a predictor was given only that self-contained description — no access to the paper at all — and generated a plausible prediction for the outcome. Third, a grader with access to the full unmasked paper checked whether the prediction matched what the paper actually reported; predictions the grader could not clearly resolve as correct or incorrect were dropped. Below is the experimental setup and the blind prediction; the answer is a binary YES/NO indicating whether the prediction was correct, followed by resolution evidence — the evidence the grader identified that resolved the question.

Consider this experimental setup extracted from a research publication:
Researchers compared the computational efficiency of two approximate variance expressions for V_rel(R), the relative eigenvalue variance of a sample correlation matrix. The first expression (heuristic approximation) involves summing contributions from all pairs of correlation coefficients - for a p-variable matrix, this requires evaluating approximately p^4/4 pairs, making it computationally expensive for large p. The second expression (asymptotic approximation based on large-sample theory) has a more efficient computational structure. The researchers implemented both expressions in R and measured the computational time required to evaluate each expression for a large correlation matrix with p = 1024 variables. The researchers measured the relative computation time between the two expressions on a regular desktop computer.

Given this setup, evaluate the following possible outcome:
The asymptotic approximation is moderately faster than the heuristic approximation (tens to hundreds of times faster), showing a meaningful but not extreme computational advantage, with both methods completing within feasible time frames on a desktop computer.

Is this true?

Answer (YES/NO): NO